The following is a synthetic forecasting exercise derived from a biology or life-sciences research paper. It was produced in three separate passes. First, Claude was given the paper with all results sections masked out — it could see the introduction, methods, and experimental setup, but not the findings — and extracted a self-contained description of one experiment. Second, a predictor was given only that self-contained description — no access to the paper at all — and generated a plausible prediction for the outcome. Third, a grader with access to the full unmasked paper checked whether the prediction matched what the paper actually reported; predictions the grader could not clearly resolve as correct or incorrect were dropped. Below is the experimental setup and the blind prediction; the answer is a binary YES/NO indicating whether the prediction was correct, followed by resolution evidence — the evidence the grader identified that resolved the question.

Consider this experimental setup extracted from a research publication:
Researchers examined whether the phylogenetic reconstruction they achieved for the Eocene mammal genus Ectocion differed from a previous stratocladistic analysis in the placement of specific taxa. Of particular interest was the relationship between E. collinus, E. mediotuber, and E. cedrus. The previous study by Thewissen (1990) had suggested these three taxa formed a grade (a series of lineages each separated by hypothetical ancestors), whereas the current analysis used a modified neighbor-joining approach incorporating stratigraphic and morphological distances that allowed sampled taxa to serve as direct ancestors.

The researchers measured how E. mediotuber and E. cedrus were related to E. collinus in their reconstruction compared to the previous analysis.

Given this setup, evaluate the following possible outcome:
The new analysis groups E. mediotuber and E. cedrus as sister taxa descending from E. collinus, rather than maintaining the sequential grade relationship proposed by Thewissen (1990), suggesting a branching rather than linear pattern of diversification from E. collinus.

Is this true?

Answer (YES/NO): YES